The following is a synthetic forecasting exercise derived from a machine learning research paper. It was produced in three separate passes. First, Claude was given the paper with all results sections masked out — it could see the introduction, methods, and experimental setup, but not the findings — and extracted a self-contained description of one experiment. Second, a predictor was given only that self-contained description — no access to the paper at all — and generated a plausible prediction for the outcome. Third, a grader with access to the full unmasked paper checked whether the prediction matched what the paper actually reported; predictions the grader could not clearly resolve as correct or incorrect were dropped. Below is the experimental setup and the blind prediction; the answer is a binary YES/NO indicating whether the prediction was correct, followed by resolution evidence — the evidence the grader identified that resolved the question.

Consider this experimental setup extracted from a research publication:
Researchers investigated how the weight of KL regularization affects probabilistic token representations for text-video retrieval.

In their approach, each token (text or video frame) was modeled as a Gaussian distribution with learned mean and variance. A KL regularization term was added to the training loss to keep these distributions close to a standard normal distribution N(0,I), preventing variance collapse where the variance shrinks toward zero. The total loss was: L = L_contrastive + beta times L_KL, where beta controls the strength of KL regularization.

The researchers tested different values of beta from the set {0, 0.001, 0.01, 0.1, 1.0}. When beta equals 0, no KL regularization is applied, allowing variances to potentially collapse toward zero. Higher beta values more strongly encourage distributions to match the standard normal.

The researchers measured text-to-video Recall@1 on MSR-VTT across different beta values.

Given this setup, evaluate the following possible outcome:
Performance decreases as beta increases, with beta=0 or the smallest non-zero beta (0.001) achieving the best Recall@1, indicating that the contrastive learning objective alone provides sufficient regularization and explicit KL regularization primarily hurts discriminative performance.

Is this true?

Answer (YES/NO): NO